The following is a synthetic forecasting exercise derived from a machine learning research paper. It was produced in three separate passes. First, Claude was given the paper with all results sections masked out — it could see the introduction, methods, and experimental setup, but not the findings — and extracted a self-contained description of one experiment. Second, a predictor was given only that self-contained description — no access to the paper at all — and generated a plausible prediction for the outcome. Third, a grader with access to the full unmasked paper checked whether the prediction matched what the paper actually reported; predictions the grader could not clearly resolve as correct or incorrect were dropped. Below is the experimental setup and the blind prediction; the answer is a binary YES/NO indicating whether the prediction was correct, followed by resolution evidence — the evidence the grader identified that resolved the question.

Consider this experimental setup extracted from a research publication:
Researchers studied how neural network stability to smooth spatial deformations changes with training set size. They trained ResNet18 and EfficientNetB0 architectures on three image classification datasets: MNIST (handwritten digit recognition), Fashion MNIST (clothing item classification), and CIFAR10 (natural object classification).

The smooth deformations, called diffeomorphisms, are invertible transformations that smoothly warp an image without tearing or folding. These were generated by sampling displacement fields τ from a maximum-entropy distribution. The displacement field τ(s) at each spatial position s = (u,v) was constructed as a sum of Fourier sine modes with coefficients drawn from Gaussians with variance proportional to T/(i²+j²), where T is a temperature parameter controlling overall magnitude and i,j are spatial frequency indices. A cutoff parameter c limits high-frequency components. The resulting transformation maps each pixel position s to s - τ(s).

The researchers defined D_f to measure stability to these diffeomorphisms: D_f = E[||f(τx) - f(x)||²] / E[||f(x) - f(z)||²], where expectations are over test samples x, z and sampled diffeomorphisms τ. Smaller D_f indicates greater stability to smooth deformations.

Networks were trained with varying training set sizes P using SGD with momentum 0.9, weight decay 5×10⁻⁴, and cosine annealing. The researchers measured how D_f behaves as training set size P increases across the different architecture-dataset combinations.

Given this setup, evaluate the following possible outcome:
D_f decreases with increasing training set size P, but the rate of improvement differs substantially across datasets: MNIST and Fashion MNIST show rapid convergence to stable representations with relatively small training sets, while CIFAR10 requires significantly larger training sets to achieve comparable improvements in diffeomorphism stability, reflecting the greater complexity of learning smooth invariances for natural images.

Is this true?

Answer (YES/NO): NO